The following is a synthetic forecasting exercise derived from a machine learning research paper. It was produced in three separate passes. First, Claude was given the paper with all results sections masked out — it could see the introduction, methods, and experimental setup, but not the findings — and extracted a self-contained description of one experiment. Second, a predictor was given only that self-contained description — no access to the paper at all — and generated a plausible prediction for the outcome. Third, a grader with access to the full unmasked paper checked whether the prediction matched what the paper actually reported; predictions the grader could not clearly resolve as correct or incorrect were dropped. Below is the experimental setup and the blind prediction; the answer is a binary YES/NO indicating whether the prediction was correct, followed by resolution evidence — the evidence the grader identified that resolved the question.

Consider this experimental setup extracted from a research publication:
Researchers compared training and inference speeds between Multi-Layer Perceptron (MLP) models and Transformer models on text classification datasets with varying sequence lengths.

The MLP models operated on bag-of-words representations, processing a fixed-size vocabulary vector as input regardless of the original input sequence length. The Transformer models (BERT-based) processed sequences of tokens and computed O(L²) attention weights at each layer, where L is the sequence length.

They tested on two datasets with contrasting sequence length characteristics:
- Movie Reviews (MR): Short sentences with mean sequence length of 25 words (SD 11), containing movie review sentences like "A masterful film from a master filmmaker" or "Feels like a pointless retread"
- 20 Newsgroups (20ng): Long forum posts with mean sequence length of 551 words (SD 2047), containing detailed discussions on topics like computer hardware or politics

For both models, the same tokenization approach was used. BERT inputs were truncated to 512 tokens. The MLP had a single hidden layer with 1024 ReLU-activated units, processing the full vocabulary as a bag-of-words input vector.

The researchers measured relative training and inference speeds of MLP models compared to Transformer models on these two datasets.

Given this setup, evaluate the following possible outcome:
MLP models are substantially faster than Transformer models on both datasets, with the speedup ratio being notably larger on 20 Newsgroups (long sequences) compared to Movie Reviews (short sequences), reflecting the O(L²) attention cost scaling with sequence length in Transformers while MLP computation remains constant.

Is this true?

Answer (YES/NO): NO